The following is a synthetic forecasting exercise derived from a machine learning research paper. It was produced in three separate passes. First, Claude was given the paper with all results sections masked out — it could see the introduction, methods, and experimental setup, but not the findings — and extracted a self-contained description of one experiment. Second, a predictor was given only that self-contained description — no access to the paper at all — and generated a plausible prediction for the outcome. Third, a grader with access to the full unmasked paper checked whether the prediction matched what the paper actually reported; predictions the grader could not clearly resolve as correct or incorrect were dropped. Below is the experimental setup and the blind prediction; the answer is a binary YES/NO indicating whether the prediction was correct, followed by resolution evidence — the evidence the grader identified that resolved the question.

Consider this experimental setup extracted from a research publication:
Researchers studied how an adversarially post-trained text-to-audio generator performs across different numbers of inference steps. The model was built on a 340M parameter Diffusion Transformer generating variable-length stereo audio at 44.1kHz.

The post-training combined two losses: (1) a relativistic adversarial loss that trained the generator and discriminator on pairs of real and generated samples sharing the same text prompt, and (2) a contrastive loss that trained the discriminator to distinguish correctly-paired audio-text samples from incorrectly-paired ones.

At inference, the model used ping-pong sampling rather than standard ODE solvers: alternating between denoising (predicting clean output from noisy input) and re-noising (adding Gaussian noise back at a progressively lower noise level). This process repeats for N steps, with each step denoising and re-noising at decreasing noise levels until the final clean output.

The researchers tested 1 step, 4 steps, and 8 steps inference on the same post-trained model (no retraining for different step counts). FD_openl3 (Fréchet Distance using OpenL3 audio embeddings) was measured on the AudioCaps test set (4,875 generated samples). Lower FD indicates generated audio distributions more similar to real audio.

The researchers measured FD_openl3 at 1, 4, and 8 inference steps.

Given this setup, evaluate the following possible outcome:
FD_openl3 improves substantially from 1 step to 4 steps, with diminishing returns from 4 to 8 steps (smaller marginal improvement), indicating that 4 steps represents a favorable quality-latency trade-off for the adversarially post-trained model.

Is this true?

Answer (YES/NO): YES